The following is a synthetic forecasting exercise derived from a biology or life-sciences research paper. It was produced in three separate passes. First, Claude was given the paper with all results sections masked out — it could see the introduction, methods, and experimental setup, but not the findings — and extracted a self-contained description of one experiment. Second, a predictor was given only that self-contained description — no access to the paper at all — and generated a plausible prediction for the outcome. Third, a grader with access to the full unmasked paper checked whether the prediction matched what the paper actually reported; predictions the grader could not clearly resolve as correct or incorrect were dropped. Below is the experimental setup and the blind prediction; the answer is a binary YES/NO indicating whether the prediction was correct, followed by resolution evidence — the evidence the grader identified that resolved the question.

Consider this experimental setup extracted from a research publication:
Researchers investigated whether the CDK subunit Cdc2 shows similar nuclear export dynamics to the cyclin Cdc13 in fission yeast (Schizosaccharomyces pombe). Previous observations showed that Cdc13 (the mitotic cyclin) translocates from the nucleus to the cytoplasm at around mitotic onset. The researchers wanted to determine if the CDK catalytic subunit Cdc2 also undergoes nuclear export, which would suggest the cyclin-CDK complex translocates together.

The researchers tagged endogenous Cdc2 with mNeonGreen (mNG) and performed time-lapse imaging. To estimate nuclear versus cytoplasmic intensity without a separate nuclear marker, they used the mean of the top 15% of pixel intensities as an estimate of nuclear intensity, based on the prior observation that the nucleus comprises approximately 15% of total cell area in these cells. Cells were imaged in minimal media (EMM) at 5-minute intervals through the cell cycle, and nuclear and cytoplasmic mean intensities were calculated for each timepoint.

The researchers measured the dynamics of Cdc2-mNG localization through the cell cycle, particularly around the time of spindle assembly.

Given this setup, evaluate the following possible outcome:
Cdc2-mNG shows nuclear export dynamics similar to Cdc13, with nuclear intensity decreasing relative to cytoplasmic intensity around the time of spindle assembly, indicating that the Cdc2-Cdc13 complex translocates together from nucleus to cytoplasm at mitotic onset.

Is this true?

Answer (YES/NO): YES